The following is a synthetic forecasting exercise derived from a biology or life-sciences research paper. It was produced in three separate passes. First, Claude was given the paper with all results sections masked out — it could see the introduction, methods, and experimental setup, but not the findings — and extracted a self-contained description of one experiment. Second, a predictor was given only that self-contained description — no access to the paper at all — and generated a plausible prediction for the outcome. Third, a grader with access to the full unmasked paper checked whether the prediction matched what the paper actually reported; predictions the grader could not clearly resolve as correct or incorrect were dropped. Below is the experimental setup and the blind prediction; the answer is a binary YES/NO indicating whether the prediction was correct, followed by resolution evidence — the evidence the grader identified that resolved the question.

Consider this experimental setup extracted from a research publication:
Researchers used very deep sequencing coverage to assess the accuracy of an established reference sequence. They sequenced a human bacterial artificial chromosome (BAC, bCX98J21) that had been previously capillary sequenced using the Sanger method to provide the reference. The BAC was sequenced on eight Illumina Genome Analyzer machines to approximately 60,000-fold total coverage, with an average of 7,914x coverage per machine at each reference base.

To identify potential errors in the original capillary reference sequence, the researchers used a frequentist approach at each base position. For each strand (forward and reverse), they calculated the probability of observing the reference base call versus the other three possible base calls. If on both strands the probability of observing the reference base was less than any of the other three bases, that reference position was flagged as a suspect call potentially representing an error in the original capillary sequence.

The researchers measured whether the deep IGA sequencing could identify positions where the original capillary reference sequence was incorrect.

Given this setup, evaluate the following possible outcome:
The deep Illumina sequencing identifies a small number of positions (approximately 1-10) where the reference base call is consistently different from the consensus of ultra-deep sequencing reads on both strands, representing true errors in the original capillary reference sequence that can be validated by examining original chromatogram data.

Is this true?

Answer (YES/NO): NO